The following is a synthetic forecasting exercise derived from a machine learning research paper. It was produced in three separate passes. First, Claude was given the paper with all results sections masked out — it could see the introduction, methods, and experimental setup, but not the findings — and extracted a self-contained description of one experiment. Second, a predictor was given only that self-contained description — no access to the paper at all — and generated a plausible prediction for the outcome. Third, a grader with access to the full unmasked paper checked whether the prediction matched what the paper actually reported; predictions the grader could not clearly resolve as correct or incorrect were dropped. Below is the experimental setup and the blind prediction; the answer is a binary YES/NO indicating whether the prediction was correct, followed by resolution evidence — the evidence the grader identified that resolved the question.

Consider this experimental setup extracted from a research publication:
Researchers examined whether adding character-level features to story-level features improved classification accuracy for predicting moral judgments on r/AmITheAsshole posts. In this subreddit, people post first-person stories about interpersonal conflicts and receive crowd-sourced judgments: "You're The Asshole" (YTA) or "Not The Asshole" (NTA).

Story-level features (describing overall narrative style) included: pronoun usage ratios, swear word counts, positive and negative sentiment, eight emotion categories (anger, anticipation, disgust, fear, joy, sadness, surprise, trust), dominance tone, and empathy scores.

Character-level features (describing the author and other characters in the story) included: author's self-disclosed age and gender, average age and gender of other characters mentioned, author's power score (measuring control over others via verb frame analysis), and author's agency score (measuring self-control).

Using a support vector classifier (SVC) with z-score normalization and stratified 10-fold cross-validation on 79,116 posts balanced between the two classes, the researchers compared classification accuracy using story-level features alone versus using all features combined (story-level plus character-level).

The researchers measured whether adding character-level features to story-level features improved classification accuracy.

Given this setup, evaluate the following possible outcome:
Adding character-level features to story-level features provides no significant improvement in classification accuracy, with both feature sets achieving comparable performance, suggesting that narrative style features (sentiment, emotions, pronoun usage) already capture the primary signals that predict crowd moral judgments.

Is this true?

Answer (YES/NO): YES